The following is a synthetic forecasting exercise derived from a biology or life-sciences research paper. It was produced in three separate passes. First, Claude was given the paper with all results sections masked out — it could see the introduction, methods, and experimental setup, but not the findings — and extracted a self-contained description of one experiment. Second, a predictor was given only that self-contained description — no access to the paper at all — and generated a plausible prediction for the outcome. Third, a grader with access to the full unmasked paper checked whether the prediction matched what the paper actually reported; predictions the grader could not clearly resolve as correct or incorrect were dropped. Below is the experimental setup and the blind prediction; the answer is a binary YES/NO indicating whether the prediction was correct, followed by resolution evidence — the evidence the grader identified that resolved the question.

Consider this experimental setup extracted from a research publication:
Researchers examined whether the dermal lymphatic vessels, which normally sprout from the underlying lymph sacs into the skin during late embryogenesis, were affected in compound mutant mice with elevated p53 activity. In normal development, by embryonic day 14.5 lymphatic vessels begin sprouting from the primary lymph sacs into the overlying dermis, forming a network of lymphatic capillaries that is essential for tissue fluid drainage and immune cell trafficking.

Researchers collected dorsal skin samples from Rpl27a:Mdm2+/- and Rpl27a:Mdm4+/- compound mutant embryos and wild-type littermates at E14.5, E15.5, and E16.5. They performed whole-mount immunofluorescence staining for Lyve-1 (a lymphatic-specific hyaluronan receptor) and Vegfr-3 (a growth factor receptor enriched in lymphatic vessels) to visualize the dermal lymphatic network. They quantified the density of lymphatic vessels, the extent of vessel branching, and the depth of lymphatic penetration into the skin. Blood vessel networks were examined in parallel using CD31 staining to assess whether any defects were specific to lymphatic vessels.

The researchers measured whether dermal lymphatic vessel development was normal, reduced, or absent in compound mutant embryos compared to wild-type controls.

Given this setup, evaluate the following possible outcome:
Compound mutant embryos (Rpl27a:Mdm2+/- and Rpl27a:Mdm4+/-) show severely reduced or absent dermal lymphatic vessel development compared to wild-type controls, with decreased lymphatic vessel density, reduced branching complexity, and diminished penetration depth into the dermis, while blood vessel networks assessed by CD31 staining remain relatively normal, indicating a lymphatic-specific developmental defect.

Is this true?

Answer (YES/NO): YES